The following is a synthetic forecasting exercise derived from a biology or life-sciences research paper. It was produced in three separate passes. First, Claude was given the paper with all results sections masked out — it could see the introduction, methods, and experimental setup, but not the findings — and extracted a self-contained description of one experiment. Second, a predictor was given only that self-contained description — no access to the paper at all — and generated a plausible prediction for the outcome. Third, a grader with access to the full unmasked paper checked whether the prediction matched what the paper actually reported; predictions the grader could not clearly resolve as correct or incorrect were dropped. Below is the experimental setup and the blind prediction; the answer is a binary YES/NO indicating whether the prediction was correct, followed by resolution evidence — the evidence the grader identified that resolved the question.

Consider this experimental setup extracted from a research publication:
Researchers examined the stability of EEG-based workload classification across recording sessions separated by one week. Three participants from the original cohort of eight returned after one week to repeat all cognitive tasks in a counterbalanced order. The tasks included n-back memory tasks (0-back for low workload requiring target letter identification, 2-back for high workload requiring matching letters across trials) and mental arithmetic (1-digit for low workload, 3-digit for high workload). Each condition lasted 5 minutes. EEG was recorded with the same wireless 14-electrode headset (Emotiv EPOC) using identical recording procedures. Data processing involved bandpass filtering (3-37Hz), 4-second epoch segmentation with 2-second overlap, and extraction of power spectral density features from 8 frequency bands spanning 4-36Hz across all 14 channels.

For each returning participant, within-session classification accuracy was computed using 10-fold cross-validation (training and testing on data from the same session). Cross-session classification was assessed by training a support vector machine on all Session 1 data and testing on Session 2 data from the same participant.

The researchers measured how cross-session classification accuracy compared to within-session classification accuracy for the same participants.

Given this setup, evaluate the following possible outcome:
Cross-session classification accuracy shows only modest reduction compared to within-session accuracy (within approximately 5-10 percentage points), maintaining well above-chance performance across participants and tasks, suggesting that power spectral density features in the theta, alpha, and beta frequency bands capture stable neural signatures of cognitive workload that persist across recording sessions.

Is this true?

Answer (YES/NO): NO